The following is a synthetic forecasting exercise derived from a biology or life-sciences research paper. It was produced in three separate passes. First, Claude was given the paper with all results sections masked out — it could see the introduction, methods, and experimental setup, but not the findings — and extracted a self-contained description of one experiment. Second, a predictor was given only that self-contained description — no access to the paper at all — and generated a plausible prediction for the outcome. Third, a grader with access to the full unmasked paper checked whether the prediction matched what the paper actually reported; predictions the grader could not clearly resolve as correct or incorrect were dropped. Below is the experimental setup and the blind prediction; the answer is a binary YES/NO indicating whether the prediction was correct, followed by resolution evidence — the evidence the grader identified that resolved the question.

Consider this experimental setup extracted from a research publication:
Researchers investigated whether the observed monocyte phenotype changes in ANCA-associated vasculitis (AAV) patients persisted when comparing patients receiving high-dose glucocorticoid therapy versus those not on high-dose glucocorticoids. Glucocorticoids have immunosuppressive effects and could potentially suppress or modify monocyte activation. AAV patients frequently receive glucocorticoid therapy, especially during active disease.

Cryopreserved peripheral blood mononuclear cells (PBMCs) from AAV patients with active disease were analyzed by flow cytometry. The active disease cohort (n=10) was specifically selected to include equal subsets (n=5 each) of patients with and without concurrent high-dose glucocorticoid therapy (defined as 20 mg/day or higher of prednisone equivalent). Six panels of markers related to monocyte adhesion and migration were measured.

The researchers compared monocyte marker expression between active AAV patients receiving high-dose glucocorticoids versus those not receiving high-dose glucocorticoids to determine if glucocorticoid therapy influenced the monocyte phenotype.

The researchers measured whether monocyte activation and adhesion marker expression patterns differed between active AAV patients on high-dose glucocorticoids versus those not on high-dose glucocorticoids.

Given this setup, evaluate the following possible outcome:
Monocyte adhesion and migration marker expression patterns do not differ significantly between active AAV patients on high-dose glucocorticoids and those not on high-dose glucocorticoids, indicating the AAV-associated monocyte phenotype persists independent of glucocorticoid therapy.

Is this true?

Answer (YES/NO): YES